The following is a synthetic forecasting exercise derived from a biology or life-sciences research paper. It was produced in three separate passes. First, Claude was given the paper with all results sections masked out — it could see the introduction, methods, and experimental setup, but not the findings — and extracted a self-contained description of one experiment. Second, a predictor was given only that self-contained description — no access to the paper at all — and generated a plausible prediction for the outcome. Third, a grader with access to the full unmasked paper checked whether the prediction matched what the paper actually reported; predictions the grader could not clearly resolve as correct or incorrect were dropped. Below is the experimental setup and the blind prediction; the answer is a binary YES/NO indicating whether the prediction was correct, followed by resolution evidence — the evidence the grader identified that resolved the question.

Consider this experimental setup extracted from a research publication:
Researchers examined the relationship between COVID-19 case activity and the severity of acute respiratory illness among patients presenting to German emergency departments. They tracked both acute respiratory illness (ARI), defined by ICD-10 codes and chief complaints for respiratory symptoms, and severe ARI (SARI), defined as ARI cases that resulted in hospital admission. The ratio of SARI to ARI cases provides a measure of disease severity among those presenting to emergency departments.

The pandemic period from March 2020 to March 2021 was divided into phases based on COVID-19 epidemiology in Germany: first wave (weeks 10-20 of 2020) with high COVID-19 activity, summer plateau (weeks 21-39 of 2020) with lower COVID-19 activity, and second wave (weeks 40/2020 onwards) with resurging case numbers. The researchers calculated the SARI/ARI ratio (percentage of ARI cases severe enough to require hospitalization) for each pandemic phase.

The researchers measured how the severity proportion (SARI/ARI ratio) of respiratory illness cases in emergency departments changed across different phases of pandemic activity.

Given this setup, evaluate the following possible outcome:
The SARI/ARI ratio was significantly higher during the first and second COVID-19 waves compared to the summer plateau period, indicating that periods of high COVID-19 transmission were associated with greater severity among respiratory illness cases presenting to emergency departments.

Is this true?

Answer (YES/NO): YES